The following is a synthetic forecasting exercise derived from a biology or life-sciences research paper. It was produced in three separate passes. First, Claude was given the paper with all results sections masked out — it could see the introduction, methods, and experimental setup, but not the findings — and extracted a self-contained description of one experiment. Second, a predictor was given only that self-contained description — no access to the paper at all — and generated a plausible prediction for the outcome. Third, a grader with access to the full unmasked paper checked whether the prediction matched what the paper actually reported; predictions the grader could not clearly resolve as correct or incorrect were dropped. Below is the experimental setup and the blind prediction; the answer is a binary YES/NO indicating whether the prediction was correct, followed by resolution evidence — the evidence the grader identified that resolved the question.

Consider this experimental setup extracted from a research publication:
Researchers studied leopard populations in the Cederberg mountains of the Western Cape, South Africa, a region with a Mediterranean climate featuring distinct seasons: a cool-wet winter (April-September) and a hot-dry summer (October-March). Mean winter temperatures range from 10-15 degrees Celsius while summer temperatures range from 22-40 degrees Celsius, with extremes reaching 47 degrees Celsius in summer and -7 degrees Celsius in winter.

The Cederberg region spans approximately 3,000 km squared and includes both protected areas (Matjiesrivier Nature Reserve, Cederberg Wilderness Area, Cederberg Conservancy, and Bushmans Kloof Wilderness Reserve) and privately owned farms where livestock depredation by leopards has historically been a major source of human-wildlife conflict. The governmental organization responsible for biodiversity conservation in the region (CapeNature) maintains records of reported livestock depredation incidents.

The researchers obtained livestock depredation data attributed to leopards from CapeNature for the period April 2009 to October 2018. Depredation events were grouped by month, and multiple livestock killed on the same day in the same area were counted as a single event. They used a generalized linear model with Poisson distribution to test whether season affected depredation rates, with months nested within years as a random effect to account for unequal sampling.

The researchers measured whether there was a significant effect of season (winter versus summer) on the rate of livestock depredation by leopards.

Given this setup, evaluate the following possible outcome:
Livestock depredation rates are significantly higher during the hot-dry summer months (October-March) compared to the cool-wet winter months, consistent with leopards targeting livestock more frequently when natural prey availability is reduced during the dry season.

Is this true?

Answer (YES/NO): NO